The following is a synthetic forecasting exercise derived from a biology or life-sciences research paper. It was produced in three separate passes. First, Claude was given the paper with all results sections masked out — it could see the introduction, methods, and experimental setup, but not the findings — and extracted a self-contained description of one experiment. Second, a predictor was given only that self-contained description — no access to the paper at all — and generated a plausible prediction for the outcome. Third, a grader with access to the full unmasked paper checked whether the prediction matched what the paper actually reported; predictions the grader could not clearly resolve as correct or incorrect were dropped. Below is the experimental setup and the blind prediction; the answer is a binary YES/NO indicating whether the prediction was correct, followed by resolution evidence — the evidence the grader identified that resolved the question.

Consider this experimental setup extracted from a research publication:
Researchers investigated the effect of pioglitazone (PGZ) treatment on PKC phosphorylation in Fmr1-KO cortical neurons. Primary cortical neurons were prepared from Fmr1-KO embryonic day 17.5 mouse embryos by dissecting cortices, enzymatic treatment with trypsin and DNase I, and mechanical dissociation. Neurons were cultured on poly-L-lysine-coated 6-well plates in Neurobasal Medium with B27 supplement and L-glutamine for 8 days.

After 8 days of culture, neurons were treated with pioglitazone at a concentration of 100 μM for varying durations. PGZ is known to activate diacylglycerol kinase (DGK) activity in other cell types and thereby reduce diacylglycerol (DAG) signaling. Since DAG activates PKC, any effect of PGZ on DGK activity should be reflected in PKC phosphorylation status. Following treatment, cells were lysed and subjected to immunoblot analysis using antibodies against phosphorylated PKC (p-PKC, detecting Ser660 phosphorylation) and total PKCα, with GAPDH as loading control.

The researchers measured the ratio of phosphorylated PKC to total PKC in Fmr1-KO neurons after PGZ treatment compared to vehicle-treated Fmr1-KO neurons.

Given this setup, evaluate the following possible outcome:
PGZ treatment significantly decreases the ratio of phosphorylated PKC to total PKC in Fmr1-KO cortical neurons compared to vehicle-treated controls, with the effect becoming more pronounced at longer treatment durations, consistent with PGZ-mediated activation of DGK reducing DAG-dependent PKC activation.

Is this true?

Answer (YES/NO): NO